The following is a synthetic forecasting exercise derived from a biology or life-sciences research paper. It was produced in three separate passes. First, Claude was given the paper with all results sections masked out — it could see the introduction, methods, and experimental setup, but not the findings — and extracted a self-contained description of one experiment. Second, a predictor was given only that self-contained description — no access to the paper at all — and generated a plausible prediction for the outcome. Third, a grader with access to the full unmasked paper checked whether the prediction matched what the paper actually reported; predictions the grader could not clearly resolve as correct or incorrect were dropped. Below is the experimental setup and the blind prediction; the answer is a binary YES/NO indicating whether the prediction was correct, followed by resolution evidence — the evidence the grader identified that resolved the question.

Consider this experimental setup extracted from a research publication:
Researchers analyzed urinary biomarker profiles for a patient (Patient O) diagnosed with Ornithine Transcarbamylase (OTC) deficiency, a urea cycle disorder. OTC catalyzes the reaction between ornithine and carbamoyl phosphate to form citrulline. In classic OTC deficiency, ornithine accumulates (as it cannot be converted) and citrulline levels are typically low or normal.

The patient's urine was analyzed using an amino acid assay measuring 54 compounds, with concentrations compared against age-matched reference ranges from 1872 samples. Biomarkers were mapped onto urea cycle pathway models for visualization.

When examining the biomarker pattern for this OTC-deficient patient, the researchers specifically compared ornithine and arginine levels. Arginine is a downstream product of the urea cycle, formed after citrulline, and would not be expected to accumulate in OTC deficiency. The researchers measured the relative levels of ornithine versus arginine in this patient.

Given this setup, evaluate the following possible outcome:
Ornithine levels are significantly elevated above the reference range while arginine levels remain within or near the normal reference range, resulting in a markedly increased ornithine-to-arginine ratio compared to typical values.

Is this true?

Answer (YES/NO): NO